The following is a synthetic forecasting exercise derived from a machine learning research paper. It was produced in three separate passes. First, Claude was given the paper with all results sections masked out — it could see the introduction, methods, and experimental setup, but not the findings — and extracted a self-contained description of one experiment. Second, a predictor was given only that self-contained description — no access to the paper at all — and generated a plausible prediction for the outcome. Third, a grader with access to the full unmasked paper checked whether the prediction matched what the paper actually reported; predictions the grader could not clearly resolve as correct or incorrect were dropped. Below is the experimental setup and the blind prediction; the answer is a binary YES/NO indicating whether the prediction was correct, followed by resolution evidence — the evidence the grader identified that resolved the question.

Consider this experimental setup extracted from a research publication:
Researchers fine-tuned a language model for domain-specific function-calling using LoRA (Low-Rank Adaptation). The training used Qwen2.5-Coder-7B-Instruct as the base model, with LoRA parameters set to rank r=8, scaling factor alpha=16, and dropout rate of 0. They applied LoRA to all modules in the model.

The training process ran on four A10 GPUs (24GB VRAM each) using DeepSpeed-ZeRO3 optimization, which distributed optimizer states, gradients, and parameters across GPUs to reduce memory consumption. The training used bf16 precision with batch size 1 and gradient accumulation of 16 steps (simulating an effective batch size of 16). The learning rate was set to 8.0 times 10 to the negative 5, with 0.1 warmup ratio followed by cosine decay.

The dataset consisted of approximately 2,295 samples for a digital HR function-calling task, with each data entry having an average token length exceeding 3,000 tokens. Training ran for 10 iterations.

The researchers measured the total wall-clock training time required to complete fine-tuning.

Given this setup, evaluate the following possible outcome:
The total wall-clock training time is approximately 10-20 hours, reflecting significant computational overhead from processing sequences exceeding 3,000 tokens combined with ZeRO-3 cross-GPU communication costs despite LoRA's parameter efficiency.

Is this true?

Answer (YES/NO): NO